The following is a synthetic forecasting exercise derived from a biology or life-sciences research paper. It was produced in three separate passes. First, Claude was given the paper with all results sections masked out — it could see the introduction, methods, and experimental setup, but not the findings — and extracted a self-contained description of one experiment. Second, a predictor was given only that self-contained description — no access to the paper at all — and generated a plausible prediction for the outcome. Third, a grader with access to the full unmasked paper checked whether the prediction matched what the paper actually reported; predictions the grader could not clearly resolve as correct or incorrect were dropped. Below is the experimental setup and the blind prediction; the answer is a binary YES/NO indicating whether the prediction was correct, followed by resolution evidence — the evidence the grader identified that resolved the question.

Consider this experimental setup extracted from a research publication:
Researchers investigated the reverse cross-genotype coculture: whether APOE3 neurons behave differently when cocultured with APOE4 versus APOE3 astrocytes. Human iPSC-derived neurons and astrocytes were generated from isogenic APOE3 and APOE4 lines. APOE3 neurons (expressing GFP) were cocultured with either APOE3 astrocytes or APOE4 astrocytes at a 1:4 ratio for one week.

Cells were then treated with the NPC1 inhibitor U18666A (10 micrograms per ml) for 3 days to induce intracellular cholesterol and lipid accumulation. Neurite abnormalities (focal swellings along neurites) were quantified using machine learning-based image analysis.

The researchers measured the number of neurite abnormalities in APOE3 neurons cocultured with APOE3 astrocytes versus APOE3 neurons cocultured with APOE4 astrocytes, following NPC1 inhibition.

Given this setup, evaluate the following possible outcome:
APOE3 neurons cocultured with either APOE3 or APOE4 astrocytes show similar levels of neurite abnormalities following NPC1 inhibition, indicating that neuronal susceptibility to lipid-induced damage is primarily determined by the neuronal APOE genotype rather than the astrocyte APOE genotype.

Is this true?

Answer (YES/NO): NO